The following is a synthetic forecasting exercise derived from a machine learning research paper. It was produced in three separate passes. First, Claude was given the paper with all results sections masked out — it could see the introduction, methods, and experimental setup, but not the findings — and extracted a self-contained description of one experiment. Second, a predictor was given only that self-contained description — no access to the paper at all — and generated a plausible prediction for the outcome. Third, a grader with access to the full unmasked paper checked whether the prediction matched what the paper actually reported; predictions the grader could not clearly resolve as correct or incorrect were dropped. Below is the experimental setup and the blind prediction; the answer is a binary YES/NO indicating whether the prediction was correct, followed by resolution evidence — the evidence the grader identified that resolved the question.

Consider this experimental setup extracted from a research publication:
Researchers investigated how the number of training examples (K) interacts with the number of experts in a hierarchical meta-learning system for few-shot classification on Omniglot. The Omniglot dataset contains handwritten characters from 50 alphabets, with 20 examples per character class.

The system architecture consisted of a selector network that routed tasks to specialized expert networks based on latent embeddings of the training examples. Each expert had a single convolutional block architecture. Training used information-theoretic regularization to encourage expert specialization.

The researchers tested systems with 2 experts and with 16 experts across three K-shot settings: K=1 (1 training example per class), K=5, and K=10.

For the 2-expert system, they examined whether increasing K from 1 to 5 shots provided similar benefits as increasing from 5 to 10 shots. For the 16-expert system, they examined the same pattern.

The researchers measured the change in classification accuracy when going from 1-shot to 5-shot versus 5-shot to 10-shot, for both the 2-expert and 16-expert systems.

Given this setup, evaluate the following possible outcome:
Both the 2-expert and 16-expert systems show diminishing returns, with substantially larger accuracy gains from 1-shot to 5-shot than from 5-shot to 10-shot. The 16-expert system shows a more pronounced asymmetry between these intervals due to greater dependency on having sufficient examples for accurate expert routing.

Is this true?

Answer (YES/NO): NO